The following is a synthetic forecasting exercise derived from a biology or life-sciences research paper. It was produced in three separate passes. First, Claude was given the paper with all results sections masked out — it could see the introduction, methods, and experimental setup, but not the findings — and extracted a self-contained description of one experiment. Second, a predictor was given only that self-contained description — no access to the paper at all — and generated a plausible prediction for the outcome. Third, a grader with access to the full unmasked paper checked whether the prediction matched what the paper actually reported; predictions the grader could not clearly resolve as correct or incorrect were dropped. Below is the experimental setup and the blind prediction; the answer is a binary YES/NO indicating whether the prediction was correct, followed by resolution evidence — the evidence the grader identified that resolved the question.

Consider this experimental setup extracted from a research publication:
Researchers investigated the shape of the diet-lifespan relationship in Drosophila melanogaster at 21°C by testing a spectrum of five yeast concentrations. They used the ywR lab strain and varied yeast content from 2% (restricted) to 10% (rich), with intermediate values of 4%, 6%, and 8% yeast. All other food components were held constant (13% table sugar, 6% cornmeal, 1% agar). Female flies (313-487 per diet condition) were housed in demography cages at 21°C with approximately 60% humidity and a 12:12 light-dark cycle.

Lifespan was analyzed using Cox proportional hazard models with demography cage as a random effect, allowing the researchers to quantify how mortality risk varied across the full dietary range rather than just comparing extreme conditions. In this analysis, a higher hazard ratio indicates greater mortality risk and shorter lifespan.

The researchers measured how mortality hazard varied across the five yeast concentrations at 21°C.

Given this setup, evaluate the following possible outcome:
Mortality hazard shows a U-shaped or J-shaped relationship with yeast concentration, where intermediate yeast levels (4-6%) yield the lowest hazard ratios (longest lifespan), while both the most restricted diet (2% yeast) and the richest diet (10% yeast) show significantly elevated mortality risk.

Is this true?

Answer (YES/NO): NO